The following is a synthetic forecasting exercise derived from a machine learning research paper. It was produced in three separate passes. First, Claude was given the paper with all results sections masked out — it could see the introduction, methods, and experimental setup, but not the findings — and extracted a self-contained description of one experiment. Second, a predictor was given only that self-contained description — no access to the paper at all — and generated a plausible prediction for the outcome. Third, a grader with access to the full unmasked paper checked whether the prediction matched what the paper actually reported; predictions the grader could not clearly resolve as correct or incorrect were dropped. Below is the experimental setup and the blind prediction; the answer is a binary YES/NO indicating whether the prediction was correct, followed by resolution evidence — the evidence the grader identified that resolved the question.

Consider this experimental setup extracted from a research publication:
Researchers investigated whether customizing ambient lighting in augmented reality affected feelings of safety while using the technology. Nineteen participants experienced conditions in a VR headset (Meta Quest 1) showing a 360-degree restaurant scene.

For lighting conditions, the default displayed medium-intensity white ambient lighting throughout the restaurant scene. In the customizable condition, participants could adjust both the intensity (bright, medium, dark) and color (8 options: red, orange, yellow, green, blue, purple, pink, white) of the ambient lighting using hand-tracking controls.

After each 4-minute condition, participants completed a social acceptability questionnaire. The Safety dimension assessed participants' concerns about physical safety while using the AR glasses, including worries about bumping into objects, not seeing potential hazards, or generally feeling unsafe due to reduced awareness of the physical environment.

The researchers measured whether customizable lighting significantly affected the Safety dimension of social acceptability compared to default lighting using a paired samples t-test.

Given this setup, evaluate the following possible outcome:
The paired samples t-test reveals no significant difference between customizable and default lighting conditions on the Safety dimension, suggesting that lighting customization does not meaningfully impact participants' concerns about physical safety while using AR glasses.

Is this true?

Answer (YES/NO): YES